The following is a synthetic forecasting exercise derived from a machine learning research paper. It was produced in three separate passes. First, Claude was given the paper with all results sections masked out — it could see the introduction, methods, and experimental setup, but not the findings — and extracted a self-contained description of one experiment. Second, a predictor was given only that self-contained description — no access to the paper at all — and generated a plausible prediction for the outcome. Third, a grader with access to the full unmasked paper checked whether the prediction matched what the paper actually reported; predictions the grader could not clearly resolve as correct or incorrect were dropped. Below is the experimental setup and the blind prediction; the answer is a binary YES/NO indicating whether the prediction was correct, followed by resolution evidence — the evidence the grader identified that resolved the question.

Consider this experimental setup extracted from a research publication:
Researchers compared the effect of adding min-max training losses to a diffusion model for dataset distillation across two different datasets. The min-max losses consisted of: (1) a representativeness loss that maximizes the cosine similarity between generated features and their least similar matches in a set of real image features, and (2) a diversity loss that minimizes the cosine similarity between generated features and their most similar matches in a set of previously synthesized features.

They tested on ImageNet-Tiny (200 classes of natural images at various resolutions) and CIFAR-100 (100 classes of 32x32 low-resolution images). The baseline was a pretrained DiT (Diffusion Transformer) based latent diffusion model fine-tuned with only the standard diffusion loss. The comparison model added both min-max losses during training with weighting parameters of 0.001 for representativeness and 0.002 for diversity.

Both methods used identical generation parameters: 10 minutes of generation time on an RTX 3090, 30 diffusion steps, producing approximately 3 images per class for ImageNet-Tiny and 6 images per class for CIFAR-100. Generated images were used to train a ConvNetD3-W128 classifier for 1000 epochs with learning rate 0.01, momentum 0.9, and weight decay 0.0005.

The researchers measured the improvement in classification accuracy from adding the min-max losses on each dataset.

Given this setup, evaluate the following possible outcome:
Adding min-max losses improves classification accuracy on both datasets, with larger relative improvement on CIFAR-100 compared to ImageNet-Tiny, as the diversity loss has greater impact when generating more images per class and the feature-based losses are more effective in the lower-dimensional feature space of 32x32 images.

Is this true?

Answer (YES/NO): NO